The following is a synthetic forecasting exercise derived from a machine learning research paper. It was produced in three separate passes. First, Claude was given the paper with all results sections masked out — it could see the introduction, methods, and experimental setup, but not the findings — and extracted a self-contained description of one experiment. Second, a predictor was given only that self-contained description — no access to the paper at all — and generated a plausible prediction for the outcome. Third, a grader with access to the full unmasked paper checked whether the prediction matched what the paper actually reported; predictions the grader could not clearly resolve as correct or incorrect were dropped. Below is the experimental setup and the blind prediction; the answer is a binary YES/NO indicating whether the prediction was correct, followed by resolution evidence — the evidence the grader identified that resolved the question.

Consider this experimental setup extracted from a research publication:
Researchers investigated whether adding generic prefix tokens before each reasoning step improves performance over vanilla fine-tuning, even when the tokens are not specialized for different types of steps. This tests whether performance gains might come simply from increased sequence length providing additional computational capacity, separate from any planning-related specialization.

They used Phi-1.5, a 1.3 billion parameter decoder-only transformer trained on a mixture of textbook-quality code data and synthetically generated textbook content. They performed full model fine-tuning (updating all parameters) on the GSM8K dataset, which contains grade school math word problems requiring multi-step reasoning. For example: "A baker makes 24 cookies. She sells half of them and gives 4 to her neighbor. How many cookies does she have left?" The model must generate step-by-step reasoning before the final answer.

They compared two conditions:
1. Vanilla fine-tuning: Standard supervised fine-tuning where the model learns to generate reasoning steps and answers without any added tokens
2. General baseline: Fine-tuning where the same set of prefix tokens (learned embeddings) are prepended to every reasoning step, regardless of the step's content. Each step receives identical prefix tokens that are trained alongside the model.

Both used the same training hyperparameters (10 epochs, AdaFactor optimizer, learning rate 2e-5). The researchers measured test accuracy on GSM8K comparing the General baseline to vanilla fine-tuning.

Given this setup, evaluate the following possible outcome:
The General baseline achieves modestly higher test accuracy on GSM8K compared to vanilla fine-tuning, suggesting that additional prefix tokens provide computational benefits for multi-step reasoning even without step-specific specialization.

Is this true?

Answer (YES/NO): YES